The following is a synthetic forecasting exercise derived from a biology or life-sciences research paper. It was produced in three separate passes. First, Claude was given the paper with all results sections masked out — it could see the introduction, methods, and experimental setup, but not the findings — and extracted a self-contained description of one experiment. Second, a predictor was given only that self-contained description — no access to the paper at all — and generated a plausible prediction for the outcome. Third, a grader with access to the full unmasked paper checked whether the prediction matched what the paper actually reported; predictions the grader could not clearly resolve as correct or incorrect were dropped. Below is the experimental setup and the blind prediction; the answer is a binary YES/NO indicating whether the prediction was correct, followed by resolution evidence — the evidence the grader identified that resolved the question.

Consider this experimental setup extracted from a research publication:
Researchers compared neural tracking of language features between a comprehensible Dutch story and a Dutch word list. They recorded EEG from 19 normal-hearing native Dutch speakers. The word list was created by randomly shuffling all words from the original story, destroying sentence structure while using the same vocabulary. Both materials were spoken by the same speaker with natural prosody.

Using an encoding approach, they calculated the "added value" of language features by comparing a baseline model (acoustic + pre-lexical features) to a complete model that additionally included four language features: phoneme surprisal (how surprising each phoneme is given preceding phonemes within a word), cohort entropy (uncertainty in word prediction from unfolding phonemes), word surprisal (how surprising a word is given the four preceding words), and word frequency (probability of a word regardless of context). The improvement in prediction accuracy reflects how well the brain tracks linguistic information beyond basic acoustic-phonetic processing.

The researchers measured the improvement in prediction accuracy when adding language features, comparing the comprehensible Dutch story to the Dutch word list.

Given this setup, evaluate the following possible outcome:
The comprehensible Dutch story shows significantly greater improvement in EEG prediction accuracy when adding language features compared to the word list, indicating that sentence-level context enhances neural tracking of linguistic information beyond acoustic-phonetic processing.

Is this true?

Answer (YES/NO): NO